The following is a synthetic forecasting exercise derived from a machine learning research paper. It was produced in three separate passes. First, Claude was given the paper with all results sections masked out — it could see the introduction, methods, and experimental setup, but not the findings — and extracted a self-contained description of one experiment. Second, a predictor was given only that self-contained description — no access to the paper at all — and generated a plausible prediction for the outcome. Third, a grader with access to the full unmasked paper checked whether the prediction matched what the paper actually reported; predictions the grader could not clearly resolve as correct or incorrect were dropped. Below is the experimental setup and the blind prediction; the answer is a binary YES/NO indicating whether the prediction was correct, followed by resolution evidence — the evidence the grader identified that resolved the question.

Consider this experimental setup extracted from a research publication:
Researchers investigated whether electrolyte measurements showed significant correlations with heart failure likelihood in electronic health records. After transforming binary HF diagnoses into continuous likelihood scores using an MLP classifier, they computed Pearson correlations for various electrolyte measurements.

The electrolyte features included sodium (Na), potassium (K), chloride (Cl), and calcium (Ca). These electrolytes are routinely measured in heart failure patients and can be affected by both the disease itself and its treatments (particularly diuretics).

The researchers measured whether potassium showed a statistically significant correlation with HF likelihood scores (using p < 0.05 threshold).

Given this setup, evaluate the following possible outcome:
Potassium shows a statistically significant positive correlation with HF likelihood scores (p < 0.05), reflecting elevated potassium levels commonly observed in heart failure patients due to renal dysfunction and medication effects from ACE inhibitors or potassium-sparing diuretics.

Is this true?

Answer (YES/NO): NO